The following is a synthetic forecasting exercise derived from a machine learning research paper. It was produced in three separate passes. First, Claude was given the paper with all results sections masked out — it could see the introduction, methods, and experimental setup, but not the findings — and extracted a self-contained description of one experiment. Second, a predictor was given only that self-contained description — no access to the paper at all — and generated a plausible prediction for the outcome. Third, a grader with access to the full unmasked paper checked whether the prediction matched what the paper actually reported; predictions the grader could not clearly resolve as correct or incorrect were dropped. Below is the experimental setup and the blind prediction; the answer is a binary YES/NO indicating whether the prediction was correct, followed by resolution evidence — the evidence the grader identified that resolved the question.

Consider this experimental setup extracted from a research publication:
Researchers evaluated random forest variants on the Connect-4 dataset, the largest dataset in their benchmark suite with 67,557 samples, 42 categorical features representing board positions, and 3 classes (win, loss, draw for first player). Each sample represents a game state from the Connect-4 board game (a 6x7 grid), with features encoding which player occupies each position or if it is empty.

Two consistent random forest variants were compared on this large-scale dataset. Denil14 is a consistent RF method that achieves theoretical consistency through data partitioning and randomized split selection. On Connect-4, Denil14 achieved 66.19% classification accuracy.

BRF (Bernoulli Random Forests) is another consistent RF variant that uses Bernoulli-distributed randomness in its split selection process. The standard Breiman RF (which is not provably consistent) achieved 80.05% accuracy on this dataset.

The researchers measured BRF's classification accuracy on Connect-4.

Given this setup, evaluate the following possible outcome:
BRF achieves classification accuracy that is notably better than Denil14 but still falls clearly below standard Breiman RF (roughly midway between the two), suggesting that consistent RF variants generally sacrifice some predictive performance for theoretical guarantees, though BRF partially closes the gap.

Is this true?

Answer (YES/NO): NO